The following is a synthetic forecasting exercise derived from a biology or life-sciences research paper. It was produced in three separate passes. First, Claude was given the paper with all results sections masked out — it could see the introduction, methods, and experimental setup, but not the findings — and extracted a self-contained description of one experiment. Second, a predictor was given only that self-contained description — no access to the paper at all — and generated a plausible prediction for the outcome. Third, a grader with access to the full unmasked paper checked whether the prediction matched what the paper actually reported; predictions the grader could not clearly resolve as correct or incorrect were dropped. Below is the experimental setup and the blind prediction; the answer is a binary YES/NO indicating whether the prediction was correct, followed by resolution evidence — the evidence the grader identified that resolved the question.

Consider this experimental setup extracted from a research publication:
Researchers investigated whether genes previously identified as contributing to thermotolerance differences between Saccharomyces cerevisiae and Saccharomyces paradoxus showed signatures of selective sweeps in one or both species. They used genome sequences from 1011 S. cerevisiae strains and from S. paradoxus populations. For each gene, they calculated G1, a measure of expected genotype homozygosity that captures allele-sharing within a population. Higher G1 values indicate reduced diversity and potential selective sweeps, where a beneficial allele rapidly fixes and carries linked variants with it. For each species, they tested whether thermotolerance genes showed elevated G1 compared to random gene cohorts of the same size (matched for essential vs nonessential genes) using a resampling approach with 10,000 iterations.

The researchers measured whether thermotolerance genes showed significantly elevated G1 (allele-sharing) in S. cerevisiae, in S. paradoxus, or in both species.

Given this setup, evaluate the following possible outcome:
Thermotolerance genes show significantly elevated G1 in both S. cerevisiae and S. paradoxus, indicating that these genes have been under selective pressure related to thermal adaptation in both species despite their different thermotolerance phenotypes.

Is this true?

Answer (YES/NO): NO